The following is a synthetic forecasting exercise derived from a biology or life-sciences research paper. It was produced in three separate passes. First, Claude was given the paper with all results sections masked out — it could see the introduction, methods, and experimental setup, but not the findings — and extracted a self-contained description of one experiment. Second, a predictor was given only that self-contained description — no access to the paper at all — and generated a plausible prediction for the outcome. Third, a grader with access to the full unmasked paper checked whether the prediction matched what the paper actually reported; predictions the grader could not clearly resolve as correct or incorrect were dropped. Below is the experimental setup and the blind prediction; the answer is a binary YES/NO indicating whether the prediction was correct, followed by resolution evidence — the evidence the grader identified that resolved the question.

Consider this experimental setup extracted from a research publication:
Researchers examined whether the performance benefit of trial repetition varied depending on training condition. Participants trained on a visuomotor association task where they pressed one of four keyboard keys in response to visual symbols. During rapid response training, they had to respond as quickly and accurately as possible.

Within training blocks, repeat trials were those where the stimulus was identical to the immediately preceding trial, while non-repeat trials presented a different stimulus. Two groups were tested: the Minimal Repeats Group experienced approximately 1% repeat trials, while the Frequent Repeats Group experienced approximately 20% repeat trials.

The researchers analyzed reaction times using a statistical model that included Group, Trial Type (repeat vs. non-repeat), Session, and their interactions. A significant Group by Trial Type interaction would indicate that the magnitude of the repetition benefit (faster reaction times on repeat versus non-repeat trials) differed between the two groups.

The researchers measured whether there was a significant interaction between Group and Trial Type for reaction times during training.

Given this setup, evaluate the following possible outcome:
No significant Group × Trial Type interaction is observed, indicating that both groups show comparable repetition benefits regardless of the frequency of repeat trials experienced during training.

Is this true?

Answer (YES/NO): NO